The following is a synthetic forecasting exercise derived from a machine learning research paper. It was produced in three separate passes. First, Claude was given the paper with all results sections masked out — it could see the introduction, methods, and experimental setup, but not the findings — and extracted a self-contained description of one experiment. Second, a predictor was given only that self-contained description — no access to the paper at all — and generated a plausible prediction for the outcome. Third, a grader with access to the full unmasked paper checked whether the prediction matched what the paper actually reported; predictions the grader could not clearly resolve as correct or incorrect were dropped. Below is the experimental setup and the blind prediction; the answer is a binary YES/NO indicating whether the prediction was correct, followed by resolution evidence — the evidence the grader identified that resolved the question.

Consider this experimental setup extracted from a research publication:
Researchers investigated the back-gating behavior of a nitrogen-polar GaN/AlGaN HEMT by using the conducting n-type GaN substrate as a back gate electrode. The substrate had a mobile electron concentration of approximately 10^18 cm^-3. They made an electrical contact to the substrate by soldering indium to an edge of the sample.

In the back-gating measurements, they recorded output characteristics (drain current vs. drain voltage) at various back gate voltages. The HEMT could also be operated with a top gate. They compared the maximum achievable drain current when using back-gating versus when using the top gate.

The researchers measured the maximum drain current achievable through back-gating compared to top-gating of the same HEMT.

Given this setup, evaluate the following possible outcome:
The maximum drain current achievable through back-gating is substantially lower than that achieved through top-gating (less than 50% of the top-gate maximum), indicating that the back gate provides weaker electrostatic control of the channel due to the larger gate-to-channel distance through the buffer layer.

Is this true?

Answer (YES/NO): NO